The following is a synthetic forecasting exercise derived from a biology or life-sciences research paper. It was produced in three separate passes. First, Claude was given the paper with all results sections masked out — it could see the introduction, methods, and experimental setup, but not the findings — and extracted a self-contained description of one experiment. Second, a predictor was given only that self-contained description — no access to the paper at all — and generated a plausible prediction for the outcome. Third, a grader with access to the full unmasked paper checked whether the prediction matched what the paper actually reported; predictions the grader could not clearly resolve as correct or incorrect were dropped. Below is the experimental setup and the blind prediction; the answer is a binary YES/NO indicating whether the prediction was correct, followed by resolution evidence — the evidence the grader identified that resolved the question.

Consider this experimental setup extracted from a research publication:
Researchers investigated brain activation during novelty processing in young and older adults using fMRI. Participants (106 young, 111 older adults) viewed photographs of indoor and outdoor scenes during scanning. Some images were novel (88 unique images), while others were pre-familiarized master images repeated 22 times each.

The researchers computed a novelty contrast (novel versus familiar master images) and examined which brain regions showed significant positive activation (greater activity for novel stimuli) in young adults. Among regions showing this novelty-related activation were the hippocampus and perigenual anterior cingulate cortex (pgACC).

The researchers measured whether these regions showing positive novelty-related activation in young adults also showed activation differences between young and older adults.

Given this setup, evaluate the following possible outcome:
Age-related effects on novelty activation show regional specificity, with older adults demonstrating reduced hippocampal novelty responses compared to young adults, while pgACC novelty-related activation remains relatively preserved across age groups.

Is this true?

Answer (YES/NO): NO